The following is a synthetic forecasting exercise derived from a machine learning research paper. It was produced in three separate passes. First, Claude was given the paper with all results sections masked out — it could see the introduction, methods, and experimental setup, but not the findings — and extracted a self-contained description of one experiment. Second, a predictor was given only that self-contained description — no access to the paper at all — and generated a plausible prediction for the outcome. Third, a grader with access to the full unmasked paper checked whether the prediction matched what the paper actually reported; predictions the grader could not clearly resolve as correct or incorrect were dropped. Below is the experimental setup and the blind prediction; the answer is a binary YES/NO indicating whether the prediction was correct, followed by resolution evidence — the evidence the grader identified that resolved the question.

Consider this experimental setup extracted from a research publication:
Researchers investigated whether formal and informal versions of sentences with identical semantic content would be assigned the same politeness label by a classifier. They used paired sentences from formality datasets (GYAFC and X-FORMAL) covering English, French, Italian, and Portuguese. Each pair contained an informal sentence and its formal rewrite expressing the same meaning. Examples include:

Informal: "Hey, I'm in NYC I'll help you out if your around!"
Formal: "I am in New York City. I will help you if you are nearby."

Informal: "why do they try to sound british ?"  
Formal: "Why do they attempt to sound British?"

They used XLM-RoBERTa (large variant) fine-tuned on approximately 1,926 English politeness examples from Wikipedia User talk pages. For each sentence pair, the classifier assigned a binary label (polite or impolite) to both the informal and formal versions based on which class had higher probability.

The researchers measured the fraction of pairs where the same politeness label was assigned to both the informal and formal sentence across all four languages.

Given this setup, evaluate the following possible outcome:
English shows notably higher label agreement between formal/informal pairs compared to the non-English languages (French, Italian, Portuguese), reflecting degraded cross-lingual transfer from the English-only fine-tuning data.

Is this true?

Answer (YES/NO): NO